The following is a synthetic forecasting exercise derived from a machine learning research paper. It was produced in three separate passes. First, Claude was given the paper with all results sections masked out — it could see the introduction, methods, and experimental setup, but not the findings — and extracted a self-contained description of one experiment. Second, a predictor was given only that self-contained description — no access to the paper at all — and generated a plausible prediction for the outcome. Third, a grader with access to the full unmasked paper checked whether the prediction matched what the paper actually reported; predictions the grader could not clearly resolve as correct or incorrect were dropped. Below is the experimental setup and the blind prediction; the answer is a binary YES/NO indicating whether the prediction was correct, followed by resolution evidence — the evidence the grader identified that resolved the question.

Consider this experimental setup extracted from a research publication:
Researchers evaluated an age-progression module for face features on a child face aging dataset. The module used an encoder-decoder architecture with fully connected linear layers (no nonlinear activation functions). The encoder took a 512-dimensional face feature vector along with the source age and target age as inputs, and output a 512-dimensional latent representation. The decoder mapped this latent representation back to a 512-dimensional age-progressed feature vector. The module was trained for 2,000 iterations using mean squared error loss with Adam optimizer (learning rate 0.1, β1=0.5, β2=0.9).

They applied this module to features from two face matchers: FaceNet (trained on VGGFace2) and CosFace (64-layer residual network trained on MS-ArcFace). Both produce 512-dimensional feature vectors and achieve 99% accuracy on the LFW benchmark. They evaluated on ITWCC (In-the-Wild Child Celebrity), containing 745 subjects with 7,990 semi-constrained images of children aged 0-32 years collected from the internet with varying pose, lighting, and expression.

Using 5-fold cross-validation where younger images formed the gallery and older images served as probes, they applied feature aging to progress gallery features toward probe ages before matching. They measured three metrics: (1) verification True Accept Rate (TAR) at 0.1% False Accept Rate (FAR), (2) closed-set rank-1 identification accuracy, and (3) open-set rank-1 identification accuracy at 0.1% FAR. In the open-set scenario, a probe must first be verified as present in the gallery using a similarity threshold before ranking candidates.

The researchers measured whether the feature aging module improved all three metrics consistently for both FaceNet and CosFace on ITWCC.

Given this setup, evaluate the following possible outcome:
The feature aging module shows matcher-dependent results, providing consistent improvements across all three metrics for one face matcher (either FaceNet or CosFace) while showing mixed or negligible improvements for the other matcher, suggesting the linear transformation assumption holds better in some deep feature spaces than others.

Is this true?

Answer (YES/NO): YES